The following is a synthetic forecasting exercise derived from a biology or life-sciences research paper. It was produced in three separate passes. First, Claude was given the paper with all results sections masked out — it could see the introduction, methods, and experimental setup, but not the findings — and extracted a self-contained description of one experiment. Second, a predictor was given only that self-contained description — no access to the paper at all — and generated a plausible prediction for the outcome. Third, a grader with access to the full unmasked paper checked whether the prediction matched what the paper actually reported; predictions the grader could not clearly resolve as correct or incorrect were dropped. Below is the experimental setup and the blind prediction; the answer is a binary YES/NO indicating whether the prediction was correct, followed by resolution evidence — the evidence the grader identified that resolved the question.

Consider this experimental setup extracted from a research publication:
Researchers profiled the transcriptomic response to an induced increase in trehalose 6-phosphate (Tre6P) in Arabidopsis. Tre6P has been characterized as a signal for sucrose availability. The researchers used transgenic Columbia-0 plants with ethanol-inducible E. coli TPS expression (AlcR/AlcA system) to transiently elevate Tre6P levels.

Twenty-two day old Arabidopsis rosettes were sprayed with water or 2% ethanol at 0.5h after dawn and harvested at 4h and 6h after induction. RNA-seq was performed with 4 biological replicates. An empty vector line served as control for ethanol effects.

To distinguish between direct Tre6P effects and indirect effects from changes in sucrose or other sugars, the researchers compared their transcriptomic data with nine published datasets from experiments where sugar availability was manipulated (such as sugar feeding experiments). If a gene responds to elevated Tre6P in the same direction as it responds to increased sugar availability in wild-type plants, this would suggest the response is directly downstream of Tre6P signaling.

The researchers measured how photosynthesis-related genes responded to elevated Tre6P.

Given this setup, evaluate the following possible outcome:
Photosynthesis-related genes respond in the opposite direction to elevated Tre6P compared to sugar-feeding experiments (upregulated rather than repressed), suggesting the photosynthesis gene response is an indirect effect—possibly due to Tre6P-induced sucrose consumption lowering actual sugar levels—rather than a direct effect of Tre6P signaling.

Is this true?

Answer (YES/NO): NO